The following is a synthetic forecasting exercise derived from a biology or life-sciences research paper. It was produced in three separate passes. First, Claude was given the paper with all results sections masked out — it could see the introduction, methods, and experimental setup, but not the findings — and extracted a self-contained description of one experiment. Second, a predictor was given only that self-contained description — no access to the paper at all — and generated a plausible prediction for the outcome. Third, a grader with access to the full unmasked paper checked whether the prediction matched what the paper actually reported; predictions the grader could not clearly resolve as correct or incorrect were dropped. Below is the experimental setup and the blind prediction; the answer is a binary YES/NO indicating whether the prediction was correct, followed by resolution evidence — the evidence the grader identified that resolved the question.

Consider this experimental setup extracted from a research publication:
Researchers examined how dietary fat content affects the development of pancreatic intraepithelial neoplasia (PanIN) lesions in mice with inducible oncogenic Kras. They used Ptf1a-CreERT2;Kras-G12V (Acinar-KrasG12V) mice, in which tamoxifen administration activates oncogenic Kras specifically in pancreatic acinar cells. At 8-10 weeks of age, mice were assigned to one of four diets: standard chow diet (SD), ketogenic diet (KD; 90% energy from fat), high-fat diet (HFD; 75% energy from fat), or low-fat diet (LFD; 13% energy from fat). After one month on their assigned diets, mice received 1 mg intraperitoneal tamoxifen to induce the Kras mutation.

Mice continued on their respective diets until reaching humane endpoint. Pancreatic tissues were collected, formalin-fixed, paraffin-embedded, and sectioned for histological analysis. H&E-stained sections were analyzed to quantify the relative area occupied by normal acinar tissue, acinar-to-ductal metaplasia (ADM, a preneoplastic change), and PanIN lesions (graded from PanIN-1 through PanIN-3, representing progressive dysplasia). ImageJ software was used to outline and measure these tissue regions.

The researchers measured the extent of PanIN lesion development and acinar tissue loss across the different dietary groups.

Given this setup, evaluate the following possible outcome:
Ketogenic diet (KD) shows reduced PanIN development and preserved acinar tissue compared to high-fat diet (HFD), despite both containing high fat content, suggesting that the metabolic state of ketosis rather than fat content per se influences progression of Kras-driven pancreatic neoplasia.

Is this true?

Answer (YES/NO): NO